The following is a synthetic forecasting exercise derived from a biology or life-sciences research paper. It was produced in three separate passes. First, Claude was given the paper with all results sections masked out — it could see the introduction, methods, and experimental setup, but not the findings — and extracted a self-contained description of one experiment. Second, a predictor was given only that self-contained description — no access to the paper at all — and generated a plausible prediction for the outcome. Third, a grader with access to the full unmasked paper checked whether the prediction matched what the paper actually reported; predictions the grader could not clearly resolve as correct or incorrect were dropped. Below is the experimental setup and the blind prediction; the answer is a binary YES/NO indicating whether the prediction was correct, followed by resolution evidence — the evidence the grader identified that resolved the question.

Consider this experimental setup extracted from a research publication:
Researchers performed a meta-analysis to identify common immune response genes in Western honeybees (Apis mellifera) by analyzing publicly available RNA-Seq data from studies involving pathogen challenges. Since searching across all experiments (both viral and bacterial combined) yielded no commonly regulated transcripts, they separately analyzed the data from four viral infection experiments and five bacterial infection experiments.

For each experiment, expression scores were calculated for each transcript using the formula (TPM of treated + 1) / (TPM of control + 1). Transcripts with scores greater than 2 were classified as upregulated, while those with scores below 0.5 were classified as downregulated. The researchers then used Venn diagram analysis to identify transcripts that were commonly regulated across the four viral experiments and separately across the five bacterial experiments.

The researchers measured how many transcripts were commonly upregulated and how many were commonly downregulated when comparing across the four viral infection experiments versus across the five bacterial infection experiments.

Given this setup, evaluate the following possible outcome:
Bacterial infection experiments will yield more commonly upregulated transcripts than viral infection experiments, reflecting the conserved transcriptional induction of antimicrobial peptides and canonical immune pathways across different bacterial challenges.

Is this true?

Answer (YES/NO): NO